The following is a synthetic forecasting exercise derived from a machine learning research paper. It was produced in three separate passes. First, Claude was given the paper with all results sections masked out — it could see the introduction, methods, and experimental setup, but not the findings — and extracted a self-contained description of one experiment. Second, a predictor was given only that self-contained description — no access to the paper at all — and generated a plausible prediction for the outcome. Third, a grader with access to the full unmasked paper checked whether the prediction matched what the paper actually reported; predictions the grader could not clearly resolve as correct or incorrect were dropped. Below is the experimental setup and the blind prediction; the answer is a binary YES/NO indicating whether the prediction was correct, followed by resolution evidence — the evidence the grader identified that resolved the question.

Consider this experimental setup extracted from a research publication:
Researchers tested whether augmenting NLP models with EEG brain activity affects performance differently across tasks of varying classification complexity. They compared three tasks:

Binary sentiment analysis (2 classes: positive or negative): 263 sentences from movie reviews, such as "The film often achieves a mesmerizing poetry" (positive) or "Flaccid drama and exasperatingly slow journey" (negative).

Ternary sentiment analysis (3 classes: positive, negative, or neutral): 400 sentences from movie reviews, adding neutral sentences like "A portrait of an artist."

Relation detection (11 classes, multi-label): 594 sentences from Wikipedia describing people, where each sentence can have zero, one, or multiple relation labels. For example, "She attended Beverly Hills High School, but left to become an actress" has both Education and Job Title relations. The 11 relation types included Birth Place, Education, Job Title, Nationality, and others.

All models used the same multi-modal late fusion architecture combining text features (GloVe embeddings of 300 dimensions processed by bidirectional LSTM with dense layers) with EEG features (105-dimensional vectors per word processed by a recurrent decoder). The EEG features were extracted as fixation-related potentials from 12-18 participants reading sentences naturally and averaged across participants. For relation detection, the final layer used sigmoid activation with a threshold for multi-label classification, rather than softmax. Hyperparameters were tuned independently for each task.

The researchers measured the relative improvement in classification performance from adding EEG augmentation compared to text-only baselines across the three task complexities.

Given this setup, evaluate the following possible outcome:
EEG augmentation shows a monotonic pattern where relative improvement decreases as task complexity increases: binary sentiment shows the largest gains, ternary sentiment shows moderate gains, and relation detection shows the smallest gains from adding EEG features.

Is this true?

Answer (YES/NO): YES